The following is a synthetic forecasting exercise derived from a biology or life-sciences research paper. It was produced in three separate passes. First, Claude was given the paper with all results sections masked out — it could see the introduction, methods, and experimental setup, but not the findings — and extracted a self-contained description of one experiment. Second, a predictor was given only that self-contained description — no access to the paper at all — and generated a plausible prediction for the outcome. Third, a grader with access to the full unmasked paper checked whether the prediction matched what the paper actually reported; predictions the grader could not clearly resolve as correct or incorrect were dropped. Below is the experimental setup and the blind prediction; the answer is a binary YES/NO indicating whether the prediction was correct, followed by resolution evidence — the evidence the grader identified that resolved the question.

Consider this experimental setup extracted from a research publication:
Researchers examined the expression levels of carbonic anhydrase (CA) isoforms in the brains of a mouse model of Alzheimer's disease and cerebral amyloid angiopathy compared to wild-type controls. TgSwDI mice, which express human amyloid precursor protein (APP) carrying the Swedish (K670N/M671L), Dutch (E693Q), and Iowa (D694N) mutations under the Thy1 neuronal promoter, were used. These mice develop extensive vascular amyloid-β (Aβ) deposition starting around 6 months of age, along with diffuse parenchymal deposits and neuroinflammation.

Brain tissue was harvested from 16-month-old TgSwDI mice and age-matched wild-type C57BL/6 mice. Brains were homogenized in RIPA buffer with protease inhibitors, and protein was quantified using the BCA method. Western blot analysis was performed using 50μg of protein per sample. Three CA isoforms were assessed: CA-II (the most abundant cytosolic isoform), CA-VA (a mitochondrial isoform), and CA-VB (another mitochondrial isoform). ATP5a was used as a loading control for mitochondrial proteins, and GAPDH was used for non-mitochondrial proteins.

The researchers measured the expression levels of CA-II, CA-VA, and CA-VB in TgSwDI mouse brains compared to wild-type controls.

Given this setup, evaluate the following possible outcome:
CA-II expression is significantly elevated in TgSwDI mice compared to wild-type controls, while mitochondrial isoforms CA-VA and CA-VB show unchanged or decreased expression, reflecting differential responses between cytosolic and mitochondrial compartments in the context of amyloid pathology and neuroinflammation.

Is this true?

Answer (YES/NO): NO